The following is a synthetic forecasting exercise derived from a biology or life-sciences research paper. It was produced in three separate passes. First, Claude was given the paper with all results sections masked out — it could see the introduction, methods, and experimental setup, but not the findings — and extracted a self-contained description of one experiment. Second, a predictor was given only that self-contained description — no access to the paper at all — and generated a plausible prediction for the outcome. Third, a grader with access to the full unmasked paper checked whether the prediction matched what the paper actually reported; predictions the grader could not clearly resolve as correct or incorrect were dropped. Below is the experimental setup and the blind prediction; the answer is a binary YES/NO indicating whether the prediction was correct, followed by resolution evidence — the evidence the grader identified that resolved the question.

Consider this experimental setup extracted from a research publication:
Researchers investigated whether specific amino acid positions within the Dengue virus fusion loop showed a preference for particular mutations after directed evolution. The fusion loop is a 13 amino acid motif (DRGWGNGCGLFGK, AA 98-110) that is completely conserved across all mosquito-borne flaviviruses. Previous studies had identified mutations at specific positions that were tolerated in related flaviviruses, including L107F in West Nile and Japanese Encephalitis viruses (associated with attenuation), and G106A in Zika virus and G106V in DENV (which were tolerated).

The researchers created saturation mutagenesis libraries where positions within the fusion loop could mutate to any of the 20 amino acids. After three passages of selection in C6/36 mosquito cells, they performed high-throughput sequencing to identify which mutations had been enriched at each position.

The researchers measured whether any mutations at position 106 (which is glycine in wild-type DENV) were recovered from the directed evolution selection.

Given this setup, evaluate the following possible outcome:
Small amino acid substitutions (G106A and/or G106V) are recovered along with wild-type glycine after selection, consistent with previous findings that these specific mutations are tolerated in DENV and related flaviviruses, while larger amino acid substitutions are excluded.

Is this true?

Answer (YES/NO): NO